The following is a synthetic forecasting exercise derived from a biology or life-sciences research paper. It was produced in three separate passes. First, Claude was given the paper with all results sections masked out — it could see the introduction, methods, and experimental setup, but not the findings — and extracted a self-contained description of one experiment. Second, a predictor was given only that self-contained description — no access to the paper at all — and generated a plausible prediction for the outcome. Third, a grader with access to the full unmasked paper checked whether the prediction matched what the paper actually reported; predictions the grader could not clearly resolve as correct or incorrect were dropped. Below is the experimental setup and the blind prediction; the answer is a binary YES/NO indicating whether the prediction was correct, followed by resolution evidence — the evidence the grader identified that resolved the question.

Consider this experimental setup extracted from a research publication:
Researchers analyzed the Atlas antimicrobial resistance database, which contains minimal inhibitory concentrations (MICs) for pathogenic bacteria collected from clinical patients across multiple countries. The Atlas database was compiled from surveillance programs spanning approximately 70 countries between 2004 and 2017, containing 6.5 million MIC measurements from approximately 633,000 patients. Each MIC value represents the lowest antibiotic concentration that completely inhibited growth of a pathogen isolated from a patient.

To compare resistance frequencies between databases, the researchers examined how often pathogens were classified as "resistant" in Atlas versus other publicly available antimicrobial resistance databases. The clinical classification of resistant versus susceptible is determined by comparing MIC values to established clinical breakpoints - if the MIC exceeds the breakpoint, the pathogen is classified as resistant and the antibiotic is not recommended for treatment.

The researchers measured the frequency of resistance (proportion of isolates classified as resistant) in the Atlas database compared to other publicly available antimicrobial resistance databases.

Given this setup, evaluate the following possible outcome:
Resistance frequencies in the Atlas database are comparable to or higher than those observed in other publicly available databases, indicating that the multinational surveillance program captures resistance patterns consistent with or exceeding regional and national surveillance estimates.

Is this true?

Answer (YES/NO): YES